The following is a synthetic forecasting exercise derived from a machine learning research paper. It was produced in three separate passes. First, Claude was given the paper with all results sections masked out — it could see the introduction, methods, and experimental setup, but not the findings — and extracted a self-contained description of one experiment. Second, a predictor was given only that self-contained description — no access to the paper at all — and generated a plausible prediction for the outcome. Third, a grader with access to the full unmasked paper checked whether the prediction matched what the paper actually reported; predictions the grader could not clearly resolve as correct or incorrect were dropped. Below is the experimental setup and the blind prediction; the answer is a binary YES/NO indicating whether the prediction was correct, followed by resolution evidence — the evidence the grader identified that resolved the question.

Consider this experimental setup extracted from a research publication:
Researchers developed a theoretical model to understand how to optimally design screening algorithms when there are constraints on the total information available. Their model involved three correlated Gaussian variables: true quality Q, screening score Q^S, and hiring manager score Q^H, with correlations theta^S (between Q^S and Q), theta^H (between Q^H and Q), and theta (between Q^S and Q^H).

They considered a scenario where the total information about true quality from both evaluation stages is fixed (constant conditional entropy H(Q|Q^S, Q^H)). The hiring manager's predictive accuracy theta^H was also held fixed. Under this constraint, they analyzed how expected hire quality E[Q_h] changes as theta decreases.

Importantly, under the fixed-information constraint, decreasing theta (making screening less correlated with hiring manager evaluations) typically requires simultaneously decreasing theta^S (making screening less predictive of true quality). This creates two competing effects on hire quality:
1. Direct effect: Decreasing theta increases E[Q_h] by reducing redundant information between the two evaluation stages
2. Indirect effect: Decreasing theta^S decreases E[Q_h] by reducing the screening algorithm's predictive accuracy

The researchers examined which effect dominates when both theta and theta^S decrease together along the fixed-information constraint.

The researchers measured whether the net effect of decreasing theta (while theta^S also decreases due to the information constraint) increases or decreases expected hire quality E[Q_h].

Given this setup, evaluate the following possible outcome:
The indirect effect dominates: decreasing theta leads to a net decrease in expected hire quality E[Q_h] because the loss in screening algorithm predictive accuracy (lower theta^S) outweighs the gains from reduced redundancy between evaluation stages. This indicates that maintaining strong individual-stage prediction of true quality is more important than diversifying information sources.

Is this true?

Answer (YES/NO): NO